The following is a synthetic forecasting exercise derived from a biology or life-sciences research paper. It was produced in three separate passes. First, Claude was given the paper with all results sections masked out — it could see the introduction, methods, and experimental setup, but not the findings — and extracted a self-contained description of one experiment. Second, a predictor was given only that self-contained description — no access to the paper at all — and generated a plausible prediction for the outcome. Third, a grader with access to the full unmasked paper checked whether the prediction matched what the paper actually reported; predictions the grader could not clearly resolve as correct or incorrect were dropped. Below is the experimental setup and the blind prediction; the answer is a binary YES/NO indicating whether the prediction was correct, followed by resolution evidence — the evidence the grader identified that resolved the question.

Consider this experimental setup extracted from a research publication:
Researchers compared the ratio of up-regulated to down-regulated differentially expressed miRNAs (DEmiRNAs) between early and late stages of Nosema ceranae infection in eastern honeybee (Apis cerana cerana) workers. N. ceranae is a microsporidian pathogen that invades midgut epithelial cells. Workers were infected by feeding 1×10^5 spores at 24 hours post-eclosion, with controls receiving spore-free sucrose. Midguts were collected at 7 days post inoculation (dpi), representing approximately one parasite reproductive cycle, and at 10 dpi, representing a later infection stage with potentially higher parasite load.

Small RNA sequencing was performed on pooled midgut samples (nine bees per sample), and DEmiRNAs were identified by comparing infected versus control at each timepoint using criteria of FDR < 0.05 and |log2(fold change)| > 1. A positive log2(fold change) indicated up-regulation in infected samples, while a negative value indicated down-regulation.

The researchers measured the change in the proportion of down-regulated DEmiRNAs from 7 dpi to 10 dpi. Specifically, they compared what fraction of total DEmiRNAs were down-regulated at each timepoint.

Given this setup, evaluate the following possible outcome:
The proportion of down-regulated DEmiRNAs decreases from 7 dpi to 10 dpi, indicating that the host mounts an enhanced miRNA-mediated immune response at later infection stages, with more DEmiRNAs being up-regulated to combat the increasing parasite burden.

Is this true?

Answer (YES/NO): YES